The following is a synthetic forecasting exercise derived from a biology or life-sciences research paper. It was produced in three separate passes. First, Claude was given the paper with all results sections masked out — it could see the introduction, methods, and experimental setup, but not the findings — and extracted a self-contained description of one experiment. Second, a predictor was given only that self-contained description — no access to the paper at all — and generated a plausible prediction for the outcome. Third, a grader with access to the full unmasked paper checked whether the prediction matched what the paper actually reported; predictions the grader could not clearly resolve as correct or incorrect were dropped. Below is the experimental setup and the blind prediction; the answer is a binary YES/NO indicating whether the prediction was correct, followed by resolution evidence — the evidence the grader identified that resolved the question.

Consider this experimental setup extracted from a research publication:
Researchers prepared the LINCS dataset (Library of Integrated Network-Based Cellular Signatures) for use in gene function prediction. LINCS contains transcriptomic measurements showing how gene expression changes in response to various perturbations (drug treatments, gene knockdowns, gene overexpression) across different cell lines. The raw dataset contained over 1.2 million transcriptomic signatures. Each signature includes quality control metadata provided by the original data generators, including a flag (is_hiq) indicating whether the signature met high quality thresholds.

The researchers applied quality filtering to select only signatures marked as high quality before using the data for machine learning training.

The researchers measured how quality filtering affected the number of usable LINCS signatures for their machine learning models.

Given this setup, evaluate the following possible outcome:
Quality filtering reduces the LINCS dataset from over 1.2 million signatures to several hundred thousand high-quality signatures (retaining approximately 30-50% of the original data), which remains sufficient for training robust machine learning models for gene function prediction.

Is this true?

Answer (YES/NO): NO